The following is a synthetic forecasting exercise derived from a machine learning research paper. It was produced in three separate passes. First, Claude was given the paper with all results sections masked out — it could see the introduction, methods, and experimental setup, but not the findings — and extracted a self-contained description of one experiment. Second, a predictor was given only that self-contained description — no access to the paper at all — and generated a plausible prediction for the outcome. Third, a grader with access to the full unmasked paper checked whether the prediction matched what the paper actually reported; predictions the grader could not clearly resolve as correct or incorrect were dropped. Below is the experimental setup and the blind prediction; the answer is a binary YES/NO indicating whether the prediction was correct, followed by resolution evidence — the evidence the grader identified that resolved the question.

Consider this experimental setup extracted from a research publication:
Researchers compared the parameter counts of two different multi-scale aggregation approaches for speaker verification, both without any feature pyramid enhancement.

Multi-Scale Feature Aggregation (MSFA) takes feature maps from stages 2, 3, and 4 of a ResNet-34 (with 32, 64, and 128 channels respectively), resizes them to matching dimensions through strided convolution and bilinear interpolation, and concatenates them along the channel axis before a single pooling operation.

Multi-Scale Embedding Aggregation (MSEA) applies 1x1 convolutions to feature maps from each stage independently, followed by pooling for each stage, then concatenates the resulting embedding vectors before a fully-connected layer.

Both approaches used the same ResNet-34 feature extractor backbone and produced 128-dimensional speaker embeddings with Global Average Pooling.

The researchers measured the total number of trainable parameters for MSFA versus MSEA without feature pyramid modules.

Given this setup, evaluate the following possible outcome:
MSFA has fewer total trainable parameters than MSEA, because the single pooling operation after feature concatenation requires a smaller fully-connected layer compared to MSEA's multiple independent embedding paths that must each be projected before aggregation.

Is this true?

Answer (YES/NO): NO